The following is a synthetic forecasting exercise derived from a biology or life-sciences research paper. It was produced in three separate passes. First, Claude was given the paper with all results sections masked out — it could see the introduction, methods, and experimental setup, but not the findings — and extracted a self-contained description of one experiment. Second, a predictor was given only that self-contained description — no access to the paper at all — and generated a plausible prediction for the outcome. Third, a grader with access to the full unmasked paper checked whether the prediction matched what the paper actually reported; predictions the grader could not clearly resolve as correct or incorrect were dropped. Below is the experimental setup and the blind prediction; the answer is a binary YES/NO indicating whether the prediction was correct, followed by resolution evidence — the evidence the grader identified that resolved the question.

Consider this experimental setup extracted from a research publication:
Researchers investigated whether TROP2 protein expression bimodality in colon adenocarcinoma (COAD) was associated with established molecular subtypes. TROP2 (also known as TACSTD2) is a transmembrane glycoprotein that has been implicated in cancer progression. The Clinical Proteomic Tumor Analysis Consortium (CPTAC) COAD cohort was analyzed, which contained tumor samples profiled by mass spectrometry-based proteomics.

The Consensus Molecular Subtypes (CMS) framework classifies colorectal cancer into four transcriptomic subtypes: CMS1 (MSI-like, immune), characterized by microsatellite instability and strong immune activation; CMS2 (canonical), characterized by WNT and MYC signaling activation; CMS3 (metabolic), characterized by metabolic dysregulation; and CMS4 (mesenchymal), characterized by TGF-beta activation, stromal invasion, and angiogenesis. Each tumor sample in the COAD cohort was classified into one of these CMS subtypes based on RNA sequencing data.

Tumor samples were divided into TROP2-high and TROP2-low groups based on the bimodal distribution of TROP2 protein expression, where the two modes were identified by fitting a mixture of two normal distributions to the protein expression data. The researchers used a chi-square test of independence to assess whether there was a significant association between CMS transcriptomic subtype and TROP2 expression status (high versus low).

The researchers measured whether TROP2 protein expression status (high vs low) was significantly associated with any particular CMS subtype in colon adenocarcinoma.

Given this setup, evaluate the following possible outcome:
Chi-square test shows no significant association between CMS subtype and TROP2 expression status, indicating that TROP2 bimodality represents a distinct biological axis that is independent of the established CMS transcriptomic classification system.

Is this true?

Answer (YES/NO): YES